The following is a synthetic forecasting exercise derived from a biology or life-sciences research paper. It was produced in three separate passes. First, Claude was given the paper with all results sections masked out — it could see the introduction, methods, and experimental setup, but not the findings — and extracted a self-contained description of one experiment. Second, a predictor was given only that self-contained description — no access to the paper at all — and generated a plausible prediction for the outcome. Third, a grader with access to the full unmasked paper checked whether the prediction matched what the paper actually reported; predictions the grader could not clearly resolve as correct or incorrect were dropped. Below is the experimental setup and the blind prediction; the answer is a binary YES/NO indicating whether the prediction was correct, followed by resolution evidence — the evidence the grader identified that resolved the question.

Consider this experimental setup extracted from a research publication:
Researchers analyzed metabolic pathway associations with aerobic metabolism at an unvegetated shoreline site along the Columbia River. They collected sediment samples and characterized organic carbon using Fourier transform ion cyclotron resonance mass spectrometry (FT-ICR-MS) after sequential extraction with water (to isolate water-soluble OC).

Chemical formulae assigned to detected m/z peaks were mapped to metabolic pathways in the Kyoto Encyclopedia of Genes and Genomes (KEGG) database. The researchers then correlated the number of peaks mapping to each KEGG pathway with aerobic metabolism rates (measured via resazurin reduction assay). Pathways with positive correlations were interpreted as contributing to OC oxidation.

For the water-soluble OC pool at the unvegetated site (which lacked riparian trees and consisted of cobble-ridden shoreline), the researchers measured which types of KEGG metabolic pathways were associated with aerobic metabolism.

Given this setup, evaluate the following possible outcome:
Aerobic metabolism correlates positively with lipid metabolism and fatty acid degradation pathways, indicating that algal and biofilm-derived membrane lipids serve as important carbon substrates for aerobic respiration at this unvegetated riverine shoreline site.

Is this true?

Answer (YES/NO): NO